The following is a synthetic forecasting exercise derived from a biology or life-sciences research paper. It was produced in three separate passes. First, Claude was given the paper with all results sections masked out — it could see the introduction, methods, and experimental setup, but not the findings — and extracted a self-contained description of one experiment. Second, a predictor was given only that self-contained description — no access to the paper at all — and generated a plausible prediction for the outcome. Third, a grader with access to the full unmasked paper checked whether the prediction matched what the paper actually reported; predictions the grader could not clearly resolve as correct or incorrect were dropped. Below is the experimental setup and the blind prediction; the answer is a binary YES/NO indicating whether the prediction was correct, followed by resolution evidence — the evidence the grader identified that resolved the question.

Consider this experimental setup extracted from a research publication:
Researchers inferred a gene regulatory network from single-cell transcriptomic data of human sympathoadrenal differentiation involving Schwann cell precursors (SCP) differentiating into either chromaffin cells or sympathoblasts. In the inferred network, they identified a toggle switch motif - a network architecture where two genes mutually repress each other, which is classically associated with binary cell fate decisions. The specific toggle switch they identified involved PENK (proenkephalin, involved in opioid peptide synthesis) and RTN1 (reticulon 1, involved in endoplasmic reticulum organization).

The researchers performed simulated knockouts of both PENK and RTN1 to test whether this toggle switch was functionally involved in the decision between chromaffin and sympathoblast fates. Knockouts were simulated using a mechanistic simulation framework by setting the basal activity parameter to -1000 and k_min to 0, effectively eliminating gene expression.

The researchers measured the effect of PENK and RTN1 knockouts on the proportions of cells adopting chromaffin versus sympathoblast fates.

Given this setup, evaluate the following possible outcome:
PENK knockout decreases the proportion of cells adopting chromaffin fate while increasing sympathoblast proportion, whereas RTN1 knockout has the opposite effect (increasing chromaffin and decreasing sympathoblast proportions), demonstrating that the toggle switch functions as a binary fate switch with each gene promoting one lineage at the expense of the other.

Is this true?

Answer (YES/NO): NO